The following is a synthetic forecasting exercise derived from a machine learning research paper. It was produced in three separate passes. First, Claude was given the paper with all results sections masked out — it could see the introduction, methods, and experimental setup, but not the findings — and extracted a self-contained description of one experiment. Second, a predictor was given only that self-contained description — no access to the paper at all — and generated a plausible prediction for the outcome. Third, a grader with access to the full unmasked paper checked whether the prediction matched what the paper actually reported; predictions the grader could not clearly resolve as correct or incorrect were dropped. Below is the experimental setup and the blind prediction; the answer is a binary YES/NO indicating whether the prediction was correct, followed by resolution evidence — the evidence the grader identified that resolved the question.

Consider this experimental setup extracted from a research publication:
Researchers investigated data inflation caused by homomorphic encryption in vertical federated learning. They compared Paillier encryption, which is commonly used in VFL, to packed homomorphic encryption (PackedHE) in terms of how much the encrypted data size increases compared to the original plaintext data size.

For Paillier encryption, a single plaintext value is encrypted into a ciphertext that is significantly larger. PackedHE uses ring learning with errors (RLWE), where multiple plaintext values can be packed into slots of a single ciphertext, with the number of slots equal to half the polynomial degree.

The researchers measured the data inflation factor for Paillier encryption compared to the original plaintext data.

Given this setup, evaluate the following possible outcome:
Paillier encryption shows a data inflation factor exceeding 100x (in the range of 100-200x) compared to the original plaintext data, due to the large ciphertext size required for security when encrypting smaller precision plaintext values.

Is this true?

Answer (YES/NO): NO